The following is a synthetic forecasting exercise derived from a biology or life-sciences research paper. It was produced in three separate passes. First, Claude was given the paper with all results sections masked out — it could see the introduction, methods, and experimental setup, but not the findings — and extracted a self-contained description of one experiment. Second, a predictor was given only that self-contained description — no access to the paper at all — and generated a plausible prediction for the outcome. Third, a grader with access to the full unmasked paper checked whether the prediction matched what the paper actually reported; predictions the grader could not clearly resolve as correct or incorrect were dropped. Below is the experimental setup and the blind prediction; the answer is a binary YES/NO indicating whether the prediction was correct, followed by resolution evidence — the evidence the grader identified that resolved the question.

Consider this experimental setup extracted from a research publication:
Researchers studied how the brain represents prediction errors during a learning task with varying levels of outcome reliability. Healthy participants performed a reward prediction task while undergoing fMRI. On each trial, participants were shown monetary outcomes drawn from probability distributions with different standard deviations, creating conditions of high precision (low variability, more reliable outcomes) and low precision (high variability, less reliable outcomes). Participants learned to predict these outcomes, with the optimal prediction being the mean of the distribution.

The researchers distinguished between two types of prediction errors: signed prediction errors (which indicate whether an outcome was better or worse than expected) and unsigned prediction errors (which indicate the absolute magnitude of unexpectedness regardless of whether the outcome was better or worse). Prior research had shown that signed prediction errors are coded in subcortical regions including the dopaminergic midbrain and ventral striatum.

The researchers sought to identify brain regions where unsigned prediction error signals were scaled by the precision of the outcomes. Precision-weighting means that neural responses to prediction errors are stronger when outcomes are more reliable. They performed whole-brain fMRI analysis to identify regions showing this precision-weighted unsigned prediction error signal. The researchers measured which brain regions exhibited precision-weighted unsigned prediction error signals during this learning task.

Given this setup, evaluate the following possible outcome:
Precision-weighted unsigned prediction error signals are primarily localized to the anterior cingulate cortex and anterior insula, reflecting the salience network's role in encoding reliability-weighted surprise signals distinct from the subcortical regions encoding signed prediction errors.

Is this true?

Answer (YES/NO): NO